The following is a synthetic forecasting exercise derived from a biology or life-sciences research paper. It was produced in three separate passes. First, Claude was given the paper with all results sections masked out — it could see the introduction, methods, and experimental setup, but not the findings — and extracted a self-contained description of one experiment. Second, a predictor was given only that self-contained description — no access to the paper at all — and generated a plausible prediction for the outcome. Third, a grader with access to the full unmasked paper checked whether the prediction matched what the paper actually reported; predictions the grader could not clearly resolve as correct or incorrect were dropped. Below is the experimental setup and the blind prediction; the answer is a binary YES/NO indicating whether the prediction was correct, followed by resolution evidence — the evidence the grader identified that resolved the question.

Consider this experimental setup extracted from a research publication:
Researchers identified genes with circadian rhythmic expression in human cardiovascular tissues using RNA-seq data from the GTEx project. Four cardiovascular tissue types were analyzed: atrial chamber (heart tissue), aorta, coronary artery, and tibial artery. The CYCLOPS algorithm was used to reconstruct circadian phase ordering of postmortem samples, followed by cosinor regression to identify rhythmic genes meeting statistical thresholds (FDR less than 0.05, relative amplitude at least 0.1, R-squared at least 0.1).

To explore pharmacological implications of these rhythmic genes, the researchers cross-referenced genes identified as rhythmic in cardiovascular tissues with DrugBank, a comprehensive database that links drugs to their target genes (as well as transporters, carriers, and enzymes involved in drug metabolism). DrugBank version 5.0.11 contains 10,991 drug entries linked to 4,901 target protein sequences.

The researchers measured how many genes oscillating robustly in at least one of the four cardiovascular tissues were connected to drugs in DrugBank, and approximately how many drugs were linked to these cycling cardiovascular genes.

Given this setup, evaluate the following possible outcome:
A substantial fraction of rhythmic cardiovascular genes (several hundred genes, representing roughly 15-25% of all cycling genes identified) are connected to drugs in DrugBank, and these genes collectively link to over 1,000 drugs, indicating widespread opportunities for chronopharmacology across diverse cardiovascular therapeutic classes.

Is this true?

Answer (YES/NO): NO